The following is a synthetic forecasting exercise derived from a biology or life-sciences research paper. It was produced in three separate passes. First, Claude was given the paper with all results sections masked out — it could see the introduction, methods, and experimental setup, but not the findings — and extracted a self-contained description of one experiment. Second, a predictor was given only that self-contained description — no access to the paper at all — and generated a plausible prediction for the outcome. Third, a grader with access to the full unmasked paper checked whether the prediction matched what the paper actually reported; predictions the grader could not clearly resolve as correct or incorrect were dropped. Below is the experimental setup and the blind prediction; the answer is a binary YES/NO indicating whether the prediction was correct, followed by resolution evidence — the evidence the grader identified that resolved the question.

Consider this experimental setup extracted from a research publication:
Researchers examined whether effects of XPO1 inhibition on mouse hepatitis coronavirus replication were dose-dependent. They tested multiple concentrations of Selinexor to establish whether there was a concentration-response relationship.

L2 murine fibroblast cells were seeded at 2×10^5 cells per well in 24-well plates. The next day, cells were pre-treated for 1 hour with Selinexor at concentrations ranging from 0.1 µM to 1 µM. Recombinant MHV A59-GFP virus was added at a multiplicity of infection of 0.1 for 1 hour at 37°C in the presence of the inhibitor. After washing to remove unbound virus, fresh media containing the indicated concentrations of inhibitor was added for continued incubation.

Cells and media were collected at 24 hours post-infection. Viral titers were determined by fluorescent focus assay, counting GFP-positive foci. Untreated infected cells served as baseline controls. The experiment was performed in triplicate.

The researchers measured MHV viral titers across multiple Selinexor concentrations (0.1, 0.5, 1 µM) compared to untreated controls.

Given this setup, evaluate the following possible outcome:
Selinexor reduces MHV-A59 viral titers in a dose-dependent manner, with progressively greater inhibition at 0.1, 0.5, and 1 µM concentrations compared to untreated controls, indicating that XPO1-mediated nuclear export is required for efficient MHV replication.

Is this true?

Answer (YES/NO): NO